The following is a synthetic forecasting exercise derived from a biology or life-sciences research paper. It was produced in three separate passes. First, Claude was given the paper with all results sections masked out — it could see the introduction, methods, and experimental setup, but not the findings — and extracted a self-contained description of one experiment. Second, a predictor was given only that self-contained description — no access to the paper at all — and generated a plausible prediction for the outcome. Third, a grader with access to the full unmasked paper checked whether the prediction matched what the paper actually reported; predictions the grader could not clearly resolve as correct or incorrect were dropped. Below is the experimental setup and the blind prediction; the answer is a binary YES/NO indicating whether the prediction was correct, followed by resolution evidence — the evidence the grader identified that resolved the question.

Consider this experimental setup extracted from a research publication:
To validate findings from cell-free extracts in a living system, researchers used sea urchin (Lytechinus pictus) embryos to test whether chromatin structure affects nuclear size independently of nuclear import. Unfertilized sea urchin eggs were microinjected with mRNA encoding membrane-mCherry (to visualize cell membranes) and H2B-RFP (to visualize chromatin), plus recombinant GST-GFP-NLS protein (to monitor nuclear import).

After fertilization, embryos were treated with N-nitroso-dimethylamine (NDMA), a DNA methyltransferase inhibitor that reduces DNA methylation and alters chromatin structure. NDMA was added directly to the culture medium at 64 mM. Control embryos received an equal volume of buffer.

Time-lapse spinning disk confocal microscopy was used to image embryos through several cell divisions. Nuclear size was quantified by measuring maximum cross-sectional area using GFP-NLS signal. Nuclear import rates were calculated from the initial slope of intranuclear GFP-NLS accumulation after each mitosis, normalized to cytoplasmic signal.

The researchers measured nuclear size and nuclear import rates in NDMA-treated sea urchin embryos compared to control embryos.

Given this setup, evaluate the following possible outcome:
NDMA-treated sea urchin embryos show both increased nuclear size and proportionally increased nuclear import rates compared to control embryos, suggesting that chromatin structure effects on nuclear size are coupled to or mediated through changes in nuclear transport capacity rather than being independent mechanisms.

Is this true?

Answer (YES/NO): NO